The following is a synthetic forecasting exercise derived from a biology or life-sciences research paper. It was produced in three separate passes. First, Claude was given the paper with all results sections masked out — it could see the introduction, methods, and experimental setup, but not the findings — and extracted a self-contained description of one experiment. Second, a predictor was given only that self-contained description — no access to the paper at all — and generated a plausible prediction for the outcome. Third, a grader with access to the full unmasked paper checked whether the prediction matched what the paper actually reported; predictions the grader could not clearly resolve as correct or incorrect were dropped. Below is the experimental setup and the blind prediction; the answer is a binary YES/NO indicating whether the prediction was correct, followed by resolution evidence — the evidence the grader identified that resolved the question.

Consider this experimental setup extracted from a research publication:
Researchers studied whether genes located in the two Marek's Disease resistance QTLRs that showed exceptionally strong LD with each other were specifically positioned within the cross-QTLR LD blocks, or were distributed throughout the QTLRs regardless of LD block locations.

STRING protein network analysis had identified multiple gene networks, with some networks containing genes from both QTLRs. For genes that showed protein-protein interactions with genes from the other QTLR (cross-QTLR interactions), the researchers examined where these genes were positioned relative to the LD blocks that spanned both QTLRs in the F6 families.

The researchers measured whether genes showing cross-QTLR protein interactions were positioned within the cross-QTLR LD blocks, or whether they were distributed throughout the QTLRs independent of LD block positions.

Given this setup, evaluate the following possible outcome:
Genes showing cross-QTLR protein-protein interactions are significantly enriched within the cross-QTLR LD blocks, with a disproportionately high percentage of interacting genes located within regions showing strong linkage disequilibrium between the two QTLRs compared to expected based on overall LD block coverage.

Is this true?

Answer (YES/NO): NO